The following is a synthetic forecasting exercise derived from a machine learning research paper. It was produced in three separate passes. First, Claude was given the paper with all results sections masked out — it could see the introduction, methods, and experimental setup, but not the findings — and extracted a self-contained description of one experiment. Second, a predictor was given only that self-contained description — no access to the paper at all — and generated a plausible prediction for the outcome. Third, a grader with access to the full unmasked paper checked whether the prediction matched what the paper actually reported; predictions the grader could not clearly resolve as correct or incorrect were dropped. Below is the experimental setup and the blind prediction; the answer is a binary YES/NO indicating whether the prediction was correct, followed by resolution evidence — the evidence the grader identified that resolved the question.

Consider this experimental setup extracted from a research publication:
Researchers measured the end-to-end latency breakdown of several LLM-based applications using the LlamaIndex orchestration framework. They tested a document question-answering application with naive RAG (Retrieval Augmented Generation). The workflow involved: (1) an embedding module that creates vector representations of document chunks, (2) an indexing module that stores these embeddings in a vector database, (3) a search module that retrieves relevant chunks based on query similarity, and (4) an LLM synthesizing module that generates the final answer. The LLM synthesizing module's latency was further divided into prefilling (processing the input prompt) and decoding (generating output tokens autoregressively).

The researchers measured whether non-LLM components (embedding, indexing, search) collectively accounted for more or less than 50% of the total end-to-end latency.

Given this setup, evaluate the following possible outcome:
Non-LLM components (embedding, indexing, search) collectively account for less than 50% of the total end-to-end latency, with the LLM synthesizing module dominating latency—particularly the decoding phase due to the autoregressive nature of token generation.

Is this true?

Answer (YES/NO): NO